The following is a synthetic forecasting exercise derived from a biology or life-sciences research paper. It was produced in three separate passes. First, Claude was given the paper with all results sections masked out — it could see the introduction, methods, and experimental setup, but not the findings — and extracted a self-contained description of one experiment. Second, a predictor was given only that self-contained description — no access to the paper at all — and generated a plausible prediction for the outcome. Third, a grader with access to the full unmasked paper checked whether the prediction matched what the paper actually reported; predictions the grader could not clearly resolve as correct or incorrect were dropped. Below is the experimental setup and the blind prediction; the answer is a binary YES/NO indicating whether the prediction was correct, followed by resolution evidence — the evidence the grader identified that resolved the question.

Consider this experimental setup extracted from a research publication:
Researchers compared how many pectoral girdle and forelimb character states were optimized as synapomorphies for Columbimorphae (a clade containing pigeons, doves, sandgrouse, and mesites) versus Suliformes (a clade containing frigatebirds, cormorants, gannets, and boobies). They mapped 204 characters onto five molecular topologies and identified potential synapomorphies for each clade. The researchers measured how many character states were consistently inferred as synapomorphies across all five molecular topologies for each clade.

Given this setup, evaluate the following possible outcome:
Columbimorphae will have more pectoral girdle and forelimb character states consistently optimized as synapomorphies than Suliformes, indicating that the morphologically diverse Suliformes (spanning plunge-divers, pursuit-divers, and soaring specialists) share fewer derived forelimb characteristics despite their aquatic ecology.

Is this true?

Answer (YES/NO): NO